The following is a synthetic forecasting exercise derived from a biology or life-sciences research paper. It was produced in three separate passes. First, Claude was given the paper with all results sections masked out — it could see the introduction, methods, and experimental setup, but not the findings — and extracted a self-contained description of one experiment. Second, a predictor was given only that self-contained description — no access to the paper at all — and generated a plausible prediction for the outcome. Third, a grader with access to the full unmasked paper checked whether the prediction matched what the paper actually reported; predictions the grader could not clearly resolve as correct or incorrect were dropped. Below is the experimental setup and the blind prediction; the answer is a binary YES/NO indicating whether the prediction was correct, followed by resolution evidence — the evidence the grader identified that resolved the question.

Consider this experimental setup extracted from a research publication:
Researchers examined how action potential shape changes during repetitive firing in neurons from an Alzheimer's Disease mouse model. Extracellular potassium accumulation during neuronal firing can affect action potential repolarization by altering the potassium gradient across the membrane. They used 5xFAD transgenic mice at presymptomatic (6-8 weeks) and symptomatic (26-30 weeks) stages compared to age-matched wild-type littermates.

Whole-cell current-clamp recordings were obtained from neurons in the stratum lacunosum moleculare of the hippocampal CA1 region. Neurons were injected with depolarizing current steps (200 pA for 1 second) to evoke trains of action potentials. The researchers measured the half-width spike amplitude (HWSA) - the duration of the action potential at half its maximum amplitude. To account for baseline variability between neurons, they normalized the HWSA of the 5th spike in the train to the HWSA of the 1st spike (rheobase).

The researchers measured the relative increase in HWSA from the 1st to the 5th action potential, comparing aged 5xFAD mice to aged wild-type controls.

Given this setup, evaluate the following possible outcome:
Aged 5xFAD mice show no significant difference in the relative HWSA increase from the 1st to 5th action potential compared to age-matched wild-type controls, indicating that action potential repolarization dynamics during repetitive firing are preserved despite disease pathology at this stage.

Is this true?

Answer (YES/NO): NO